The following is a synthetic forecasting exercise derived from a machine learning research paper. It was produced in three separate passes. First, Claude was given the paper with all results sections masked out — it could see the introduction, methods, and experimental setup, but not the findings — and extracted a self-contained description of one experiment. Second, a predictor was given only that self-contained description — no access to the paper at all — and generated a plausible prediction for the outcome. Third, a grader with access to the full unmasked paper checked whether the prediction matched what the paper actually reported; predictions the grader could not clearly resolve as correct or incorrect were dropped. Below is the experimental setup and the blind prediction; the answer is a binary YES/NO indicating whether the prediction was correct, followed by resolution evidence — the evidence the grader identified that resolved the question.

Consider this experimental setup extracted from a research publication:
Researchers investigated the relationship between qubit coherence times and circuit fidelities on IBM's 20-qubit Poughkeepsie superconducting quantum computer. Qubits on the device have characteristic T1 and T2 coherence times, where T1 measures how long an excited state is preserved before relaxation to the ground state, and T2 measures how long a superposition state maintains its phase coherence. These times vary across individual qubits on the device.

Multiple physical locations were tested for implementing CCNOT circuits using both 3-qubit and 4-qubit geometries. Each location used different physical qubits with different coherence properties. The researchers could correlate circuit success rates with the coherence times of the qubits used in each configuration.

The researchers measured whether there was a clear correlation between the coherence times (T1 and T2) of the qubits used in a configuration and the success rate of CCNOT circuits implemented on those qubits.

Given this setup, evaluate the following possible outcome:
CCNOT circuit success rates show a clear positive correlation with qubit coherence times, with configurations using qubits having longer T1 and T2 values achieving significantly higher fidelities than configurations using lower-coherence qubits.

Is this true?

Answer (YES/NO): NO